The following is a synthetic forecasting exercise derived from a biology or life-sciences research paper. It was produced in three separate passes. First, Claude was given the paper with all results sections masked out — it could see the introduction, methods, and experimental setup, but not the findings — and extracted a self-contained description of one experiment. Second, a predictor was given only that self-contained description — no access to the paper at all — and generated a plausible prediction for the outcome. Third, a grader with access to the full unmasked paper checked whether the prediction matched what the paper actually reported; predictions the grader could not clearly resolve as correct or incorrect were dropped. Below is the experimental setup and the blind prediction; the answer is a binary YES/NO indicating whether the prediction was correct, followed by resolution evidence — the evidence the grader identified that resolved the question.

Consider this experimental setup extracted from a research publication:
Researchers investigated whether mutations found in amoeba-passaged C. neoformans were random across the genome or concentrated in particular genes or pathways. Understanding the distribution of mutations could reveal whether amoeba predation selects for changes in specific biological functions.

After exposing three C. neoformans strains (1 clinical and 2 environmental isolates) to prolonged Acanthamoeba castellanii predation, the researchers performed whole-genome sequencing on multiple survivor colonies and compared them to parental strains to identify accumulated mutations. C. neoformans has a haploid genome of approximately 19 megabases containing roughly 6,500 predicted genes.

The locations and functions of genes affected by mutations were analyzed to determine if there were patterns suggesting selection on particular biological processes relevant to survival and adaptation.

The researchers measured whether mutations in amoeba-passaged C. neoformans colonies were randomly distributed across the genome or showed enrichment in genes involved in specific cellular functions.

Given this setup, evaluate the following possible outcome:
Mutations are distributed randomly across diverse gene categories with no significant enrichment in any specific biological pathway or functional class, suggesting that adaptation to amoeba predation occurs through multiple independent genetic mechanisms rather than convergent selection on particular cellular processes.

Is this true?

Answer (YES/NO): NO